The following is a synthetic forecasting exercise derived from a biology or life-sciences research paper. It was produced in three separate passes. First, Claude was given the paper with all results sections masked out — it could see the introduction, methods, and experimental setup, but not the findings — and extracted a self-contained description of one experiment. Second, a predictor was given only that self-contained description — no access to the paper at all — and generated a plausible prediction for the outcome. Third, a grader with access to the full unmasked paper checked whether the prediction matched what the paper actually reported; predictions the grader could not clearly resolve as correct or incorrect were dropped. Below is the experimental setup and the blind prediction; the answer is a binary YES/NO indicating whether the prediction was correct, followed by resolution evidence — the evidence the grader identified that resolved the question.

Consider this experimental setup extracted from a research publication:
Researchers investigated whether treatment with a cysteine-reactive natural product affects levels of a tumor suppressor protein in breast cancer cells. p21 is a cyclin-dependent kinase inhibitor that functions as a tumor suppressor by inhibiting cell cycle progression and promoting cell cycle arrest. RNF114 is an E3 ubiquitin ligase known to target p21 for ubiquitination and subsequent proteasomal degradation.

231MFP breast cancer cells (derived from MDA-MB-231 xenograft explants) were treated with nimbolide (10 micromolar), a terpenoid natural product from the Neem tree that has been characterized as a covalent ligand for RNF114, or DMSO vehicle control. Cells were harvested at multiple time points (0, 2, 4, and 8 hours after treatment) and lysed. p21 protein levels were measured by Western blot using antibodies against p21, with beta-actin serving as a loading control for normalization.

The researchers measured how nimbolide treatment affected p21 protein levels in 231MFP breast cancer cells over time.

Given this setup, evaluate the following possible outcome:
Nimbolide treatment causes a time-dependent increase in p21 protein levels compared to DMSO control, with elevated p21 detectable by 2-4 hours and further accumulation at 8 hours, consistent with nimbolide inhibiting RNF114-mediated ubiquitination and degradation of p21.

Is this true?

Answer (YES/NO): NO